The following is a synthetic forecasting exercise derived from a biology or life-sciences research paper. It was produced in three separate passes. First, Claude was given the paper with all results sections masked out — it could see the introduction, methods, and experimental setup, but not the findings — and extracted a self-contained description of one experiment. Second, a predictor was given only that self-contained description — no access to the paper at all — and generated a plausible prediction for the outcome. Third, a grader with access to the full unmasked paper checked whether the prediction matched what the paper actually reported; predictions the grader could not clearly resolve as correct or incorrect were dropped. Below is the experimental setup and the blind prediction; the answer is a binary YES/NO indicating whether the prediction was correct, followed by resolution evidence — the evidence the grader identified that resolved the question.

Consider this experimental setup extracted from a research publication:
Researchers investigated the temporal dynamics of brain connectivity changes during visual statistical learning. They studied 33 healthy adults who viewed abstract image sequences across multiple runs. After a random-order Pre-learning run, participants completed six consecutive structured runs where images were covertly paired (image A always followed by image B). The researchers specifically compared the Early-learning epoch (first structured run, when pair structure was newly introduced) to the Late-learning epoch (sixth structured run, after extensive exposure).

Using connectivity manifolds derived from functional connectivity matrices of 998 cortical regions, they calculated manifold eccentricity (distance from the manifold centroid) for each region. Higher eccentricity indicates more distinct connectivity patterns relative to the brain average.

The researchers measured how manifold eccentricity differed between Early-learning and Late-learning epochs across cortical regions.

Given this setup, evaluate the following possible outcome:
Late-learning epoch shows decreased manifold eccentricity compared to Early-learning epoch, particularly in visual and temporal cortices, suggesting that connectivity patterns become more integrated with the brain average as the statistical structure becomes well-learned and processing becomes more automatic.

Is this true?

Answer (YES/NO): NO